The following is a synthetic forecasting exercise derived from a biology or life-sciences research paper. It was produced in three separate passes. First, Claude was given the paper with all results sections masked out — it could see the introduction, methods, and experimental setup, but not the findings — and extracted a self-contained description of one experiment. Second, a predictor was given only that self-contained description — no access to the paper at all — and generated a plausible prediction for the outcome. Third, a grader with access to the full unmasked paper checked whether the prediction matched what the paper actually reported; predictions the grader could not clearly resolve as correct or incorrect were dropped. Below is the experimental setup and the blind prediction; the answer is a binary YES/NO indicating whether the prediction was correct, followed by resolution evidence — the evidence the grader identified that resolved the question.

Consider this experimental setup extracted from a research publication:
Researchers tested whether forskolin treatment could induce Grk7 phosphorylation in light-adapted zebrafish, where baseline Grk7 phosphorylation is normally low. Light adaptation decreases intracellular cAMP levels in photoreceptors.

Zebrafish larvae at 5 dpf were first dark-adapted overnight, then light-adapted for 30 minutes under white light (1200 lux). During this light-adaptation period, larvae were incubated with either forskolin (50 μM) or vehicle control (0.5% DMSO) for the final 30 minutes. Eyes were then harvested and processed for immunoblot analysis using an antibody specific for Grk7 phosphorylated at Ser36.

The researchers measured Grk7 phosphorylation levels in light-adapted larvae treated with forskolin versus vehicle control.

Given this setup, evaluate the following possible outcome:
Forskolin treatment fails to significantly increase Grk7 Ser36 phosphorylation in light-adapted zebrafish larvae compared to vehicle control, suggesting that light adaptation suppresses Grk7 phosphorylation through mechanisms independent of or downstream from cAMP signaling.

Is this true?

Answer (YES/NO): NO